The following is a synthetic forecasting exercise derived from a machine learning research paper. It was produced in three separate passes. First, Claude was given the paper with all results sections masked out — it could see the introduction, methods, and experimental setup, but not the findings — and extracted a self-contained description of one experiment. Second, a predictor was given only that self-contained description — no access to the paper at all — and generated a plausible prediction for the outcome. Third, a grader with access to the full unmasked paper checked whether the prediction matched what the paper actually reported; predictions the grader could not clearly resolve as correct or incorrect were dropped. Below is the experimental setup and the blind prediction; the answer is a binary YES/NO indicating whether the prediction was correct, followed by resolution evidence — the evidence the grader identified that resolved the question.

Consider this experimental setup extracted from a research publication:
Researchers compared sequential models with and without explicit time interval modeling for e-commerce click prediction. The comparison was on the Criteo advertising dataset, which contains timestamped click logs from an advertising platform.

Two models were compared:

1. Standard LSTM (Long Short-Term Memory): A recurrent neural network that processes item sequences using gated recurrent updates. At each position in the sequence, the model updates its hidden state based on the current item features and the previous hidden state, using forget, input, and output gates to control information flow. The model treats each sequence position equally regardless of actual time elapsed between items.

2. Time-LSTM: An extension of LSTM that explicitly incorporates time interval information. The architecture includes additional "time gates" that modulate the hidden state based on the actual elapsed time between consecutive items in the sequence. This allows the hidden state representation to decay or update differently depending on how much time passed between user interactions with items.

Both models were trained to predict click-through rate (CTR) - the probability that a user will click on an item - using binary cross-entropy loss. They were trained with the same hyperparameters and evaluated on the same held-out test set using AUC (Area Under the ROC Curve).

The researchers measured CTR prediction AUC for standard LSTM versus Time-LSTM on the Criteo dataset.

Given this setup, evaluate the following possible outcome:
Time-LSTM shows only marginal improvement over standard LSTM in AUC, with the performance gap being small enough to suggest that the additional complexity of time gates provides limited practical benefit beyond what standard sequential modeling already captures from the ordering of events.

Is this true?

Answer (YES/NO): NO